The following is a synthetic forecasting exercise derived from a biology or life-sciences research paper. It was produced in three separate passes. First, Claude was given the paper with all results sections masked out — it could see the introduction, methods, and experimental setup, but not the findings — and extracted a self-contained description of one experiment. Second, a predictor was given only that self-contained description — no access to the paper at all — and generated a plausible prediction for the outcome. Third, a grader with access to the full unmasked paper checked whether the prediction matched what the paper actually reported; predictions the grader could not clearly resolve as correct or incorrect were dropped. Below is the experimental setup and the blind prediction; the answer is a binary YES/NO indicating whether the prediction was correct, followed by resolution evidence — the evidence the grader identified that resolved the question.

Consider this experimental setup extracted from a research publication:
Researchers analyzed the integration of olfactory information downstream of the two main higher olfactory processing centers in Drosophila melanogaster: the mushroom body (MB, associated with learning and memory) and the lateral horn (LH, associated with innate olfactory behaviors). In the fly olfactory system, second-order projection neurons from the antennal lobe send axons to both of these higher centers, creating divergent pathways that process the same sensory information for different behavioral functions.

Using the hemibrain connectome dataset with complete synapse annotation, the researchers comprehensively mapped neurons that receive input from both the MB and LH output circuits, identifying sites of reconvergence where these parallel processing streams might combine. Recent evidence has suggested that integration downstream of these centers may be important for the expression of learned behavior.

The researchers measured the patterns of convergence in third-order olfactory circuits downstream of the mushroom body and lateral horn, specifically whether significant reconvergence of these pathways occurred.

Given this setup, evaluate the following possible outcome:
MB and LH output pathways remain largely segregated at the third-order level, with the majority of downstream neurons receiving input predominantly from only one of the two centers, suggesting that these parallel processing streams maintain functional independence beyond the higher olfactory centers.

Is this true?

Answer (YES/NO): NO